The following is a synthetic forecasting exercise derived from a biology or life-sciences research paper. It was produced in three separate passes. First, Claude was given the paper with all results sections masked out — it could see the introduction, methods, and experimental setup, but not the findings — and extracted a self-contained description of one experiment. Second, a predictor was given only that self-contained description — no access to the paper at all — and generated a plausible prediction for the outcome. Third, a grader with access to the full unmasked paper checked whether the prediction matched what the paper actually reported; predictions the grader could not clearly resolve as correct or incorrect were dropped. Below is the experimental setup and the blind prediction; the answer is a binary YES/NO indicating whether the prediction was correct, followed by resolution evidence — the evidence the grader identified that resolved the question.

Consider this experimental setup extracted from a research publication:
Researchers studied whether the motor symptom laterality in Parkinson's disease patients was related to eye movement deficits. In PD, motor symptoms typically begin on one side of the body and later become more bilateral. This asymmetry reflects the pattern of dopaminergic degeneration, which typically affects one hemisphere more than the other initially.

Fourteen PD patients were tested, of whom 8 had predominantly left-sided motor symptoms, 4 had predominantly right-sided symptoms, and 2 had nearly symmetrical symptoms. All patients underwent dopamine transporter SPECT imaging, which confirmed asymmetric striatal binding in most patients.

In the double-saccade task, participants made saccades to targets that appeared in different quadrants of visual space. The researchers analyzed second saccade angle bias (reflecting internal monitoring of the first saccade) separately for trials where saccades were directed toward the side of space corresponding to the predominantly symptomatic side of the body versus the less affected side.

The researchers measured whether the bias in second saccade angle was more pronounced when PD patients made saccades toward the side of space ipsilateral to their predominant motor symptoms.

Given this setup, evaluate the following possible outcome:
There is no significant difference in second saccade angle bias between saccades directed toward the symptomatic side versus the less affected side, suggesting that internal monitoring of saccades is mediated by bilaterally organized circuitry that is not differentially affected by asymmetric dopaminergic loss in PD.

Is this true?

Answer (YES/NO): NO